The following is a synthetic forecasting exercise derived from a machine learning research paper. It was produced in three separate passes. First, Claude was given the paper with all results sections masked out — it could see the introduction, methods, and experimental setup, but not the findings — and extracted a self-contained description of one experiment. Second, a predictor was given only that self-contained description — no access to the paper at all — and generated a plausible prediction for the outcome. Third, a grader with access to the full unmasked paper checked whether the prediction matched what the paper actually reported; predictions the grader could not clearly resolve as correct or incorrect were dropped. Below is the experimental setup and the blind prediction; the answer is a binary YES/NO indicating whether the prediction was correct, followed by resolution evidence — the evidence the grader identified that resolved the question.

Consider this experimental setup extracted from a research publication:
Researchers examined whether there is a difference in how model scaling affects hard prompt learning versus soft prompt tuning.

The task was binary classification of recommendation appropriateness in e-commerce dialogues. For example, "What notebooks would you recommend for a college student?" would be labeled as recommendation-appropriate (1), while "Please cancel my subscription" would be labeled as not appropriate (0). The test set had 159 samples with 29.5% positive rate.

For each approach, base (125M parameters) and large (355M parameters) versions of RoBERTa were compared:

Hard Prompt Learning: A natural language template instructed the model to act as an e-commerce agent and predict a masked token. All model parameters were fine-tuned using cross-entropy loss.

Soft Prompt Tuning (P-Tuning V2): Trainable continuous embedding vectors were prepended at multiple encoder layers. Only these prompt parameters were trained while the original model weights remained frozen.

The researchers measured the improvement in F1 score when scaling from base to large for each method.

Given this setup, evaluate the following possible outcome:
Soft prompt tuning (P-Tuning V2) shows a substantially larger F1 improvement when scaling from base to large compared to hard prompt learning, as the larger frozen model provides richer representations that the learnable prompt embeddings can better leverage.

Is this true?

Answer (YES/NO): YES